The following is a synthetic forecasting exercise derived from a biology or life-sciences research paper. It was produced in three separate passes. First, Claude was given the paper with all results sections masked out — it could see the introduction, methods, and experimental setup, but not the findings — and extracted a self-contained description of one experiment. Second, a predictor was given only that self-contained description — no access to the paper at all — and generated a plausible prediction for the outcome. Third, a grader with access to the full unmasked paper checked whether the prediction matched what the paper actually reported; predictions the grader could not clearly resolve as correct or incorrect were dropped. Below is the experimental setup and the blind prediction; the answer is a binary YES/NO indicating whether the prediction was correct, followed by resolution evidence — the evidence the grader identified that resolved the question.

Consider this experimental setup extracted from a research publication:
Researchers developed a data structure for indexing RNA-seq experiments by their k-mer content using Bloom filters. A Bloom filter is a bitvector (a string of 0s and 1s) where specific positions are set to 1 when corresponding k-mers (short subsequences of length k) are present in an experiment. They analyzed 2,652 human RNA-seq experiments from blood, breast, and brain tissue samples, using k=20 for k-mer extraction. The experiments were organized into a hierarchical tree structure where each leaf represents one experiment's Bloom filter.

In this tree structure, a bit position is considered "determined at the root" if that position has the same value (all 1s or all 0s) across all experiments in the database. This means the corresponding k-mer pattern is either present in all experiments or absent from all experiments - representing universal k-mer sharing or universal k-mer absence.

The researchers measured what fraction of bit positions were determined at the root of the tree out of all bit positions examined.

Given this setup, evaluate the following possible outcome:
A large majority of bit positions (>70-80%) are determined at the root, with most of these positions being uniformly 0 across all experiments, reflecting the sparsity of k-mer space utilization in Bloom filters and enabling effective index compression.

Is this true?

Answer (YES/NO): NO